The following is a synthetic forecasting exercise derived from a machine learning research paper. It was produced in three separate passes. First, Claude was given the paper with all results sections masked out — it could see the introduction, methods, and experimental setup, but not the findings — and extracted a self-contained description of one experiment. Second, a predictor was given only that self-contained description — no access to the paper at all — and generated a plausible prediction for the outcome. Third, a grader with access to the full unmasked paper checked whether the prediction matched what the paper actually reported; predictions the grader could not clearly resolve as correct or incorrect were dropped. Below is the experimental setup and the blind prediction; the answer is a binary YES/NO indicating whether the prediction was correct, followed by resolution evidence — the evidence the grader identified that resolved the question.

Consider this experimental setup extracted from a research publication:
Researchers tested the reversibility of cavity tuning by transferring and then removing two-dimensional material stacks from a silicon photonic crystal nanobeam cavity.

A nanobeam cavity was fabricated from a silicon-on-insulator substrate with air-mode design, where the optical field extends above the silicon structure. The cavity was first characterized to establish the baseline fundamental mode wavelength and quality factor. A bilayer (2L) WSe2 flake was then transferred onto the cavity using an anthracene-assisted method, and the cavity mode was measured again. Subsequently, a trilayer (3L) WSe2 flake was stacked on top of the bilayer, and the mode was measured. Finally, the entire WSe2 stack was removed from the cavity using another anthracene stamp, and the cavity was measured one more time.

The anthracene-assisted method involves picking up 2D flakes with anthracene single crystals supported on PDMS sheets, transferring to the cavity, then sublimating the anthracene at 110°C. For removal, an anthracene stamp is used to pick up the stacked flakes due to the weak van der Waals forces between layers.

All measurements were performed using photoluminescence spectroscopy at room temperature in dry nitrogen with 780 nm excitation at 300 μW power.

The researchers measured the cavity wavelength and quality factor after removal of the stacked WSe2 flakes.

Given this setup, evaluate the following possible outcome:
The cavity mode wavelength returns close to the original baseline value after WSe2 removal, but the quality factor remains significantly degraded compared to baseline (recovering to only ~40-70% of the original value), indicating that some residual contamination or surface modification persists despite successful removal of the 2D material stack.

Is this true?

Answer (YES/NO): NO